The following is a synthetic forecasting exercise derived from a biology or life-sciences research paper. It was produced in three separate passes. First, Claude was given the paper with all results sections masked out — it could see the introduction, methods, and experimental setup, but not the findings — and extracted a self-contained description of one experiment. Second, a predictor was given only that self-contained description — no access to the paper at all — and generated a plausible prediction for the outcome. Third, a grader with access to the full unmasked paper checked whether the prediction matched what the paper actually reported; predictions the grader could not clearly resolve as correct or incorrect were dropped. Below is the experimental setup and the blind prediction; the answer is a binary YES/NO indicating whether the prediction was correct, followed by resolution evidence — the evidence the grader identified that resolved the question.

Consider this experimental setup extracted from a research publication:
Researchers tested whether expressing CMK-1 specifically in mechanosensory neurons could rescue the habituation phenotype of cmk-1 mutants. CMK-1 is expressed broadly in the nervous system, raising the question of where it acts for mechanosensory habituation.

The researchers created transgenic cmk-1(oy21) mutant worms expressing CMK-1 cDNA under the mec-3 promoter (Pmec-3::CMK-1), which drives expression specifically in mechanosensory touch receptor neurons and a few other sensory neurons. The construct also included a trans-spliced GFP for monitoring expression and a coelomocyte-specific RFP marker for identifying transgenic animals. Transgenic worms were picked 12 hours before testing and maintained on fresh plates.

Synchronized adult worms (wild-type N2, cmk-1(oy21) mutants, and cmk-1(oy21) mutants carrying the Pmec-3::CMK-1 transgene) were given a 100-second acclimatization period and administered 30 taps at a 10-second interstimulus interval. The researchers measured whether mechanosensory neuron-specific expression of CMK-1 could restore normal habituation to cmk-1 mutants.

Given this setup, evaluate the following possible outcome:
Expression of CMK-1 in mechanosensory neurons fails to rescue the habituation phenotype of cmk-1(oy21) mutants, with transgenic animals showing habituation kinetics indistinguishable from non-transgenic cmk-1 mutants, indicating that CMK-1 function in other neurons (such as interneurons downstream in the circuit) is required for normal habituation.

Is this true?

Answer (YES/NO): NO